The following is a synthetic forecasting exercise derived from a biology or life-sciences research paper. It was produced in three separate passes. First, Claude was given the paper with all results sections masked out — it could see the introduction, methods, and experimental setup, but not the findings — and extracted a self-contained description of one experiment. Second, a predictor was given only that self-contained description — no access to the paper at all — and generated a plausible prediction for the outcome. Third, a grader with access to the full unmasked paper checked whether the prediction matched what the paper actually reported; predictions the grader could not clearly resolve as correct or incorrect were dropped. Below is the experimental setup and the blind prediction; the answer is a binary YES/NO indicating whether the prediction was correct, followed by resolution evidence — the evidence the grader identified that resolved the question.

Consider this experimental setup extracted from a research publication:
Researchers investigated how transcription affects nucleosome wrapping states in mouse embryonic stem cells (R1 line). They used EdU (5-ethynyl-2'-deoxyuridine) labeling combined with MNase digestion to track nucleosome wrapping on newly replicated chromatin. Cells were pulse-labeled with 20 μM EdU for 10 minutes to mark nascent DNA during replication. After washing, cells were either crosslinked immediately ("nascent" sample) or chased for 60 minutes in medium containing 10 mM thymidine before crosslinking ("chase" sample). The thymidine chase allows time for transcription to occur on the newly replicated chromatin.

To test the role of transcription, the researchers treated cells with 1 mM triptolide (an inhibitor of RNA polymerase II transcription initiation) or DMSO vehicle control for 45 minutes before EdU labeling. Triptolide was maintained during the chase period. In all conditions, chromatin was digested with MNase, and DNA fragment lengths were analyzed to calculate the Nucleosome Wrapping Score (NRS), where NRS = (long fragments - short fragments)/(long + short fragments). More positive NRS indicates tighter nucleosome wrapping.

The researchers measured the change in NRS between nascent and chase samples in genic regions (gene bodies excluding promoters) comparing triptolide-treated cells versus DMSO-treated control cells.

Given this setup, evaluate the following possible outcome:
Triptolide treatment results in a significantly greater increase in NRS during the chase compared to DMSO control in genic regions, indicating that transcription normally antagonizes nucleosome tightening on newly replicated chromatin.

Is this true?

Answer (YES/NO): NO